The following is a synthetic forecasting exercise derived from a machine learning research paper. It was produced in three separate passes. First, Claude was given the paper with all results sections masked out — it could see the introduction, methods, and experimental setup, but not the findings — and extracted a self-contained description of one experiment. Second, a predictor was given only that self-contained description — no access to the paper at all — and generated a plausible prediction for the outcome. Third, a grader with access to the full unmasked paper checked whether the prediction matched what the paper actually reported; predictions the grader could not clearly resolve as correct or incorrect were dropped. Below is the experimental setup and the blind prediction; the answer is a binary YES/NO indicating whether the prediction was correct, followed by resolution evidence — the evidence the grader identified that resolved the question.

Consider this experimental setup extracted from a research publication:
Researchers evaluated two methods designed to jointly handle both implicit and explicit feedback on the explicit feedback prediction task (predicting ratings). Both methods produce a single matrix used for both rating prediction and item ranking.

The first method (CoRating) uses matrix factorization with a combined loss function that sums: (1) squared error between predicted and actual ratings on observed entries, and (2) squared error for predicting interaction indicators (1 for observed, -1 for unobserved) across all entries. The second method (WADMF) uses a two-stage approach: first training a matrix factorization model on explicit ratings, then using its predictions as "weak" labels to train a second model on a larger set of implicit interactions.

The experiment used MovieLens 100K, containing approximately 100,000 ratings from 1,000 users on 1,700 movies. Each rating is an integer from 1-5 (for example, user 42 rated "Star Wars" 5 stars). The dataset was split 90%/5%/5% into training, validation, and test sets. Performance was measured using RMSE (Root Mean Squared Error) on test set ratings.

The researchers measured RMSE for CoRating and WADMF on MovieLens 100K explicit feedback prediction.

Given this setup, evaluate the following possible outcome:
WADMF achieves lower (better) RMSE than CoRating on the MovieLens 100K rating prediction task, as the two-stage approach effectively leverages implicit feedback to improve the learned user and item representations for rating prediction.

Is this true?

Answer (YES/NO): NO